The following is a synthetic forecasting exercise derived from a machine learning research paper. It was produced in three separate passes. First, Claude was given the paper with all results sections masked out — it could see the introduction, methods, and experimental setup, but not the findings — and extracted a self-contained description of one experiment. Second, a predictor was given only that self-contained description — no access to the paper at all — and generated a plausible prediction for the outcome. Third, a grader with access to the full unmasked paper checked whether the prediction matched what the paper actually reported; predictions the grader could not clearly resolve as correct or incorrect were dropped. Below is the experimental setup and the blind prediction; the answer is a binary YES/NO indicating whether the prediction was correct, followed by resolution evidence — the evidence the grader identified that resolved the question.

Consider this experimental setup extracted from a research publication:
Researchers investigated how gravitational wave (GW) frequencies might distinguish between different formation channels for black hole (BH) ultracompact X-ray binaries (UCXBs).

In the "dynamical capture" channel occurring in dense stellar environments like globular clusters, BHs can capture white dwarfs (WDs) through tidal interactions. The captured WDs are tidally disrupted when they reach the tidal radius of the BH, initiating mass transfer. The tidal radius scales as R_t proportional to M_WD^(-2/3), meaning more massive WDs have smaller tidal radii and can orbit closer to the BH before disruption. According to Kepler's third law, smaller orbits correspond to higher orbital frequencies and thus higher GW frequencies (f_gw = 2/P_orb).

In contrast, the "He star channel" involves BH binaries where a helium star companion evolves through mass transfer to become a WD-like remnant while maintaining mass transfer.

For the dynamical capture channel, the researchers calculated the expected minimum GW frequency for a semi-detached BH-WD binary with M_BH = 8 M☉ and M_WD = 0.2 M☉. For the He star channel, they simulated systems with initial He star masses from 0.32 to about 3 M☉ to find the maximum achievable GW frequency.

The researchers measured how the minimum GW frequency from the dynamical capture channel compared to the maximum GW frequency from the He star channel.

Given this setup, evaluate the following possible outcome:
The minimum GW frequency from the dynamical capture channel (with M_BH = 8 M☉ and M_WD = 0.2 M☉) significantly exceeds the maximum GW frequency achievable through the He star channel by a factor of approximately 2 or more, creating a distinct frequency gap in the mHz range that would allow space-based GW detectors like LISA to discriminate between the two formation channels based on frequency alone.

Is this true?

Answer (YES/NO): NO